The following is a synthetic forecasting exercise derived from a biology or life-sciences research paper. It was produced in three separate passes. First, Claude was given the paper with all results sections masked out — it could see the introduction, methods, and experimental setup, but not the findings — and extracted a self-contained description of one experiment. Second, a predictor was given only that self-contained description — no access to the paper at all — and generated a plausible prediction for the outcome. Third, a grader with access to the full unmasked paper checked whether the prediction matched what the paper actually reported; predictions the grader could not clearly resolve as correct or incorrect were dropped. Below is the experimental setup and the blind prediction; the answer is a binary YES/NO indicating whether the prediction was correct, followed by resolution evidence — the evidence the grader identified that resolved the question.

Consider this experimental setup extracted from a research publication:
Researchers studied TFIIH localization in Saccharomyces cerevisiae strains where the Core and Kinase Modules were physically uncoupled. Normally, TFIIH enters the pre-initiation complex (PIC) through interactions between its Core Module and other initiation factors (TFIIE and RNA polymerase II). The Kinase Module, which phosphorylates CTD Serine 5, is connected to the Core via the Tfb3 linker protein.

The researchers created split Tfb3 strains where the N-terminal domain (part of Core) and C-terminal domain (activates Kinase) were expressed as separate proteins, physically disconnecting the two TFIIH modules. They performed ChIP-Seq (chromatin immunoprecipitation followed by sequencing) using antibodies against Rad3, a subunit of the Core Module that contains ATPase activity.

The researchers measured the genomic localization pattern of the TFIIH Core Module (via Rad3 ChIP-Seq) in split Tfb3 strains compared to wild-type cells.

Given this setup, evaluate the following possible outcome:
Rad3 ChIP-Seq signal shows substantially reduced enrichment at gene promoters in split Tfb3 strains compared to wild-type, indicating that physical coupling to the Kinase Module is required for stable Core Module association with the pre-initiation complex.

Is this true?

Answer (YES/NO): NO